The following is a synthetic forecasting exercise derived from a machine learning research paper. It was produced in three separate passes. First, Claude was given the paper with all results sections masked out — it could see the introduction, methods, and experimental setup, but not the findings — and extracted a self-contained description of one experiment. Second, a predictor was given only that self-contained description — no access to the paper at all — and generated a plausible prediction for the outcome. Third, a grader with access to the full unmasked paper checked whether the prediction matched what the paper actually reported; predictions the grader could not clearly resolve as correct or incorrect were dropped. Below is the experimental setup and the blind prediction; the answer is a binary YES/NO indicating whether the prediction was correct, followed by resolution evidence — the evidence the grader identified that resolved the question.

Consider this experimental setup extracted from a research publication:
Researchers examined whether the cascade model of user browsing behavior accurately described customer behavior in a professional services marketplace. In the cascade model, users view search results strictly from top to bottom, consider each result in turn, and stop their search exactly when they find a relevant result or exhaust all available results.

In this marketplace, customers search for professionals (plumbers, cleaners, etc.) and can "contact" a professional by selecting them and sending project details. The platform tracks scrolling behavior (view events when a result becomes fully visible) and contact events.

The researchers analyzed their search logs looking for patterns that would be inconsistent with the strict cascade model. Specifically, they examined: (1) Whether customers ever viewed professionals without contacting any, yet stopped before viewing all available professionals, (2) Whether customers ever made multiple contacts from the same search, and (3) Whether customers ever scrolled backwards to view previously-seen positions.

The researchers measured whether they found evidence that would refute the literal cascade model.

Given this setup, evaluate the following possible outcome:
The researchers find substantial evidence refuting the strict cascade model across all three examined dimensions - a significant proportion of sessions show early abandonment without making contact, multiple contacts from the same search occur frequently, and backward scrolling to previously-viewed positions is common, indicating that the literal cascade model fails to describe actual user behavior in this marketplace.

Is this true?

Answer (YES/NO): NO